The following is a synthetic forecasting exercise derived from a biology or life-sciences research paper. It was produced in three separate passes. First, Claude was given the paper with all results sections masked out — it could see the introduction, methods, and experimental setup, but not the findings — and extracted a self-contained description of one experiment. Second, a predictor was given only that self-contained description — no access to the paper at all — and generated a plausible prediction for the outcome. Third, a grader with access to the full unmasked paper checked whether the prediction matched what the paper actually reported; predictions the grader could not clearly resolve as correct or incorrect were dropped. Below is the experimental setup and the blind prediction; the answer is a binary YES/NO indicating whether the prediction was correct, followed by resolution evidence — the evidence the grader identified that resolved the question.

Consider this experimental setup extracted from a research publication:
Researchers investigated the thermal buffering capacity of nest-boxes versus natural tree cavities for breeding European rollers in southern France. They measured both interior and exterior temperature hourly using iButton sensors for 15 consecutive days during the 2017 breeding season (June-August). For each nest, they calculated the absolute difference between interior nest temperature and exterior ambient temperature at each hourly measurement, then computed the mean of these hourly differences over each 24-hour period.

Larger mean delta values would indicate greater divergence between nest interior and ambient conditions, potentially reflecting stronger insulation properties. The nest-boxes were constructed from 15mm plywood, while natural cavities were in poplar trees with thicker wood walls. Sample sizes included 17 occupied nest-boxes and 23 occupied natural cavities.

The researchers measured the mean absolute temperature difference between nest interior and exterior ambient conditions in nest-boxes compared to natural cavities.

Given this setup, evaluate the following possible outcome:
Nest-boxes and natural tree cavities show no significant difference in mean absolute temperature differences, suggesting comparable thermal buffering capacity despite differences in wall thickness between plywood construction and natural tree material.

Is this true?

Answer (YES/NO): NO